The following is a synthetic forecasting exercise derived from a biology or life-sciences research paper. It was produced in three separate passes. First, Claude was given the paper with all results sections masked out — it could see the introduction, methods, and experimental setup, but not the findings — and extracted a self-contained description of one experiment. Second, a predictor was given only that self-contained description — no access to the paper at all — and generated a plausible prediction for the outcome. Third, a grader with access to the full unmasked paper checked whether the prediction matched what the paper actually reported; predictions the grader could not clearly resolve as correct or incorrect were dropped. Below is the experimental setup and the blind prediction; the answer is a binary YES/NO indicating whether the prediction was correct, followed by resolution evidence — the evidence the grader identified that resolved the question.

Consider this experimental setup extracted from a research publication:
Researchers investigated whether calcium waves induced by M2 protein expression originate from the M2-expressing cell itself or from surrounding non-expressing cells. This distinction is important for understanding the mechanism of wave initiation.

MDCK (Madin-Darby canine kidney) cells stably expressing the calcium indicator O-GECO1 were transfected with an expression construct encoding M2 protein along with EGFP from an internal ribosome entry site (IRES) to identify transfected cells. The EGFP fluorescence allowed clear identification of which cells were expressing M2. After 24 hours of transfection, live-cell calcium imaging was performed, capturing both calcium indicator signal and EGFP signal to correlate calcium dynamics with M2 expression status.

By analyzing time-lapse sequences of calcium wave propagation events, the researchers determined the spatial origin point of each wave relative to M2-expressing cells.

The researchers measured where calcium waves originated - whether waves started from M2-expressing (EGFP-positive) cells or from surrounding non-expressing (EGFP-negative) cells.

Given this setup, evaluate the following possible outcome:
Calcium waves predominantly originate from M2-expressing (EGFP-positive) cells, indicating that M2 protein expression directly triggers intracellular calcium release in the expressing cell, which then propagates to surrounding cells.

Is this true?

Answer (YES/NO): YES